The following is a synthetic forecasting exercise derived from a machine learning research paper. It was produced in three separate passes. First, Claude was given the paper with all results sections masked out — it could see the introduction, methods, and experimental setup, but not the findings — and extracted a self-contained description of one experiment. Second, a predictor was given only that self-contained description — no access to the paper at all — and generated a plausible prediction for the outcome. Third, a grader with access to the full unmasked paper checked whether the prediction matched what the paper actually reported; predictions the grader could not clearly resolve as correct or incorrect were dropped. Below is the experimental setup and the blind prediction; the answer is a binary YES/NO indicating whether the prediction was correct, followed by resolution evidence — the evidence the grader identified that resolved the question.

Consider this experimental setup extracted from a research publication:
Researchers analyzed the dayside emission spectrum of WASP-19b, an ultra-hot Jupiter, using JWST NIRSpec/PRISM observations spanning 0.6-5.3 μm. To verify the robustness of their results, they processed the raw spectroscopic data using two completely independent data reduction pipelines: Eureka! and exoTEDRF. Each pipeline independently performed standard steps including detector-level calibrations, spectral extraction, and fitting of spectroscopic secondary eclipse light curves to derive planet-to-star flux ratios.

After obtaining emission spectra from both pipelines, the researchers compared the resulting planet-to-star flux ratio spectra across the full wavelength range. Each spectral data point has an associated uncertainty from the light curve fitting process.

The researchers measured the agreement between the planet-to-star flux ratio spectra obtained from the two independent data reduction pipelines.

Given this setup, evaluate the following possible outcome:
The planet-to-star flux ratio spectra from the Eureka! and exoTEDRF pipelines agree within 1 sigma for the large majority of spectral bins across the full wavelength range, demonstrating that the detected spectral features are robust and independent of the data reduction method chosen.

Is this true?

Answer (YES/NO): NO